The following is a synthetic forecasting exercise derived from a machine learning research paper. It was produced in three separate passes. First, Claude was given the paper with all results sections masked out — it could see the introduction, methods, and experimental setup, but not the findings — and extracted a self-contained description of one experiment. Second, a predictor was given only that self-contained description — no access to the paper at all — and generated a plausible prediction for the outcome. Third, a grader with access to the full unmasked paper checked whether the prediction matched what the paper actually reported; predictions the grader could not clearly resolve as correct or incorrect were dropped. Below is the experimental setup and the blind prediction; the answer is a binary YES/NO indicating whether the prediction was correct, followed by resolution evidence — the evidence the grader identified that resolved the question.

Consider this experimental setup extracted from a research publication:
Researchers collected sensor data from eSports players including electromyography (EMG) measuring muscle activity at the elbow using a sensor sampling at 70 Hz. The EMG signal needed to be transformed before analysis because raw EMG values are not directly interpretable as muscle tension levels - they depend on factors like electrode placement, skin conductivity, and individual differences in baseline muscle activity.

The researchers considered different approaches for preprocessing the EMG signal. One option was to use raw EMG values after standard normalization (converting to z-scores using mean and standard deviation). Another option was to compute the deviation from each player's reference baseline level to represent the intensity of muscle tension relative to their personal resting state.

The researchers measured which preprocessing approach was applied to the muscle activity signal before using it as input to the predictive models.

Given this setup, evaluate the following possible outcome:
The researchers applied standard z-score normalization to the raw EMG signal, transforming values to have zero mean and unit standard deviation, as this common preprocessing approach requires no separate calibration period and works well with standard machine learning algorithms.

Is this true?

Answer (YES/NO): NO